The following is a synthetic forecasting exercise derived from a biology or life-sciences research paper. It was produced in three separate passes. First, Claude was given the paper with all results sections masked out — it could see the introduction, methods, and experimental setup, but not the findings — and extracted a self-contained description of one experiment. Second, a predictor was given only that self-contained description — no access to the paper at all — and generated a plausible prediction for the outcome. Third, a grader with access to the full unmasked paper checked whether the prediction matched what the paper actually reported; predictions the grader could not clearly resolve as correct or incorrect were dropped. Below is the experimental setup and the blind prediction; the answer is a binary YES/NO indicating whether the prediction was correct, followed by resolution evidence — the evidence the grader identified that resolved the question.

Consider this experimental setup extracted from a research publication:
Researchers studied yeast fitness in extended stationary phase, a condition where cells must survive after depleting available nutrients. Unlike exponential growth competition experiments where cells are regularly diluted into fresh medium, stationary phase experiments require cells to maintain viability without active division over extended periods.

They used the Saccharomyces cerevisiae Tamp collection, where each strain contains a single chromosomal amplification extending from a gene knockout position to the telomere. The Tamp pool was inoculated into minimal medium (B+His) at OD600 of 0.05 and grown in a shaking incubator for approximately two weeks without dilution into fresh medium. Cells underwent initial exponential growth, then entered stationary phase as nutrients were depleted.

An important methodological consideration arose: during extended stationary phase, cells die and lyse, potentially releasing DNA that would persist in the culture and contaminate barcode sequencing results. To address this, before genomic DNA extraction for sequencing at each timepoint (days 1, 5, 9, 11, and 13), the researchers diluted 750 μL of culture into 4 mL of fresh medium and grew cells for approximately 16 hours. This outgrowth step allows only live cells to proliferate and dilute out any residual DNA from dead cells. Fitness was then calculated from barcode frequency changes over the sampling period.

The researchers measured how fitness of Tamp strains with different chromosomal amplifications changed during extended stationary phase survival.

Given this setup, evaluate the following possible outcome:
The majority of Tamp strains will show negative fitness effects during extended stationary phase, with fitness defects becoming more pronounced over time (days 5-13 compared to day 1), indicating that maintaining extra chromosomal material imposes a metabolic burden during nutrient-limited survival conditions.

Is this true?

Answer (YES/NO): NO